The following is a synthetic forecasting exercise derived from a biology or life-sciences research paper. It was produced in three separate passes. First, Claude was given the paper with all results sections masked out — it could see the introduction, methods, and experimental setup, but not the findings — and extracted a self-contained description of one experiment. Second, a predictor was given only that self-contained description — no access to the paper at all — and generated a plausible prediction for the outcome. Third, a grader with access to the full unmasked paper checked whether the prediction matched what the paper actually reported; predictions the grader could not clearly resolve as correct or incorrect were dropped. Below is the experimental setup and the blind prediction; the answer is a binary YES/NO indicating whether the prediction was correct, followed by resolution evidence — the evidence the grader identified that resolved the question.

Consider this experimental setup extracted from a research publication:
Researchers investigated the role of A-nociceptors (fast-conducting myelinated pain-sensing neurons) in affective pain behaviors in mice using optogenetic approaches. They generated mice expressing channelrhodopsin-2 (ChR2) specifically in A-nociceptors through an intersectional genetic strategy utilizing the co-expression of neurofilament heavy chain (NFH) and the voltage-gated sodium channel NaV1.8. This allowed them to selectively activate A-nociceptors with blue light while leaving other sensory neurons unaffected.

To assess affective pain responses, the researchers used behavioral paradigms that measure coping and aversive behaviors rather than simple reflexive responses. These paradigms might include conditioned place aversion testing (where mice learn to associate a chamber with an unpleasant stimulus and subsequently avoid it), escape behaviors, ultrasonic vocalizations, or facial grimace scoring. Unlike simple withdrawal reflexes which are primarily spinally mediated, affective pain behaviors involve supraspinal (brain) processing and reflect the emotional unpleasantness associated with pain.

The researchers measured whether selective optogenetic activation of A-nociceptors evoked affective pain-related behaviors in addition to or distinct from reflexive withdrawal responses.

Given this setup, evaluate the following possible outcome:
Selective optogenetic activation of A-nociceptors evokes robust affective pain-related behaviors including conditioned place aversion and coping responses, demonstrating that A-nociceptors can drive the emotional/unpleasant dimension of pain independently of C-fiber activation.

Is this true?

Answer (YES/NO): YES